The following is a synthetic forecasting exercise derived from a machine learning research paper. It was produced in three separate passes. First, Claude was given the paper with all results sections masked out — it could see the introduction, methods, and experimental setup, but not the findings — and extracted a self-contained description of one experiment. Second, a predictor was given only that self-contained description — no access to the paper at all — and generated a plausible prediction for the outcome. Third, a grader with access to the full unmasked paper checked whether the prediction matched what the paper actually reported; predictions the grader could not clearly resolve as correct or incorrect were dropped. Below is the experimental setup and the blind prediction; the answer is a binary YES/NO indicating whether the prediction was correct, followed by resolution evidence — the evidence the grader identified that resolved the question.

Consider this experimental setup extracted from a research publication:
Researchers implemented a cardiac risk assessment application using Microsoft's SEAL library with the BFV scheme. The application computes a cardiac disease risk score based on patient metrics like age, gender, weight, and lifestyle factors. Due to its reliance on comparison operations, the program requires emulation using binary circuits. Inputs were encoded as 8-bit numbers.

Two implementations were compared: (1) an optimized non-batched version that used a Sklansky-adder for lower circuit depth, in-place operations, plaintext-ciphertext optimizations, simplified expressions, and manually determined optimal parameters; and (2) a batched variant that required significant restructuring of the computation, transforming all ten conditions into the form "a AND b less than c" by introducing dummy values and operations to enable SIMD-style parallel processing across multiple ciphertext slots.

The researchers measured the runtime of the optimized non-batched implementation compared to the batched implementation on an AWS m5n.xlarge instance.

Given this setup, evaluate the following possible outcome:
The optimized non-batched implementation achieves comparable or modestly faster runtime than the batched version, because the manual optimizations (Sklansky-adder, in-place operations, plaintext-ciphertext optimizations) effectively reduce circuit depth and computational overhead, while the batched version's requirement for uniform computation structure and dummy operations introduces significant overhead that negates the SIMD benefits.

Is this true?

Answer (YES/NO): NO